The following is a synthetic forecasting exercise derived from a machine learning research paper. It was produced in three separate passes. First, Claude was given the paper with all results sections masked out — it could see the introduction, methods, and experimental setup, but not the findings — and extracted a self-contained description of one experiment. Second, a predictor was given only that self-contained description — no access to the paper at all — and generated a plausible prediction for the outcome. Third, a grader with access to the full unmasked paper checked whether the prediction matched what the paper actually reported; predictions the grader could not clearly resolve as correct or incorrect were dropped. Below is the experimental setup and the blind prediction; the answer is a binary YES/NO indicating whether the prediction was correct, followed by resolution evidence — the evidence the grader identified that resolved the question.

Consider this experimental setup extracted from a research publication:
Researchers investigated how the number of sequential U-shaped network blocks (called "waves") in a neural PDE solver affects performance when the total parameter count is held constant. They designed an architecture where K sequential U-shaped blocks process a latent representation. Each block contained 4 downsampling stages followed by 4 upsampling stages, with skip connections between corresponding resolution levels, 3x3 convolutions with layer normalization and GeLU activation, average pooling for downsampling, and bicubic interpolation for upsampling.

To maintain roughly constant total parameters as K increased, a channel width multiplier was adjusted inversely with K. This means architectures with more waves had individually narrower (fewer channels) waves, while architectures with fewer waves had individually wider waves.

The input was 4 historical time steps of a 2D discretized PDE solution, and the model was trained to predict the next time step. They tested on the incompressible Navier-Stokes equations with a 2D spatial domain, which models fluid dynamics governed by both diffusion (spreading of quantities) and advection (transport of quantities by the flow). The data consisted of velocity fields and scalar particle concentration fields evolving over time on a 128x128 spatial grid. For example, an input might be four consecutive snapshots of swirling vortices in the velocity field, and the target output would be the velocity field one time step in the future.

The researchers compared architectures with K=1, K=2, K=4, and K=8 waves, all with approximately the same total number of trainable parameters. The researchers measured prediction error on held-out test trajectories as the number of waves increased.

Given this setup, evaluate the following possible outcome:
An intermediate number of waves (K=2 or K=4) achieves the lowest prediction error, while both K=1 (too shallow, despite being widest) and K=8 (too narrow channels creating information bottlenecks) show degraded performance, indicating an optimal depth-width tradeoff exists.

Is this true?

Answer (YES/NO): NO